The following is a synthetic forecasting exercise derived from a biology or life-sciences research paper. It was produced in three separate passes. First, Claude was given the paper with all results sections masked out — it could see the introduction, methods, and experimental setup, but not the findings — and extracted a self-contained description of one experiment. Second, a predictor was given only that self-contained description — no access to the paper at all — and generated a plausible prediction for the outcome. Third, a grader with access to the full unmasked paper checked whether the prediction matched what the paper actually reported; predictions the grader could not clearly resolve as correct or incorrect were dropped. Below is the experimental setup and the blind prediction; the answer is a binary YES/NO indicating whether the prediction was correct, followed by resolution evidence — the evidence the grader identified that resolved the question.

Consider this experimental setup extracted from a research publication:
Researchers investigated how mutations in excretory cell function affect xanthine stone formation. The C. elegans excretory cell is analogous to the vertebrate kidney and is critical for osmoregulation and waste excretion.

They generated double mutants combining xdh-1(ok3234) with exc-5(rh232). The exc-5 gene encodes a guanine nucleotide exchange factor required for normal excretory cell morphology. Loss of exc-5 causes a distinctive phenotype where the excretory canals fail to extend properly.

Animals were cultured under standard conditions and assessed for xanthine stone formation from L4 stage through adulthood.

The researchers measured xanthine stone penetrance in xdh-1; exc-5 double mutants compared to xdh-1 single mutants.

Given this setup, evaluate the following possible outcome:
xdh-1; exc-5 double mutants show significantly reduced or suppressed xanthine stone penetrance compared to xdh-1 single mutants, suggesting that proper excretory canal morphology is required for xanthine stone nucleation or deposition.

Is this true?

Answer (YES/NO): NO